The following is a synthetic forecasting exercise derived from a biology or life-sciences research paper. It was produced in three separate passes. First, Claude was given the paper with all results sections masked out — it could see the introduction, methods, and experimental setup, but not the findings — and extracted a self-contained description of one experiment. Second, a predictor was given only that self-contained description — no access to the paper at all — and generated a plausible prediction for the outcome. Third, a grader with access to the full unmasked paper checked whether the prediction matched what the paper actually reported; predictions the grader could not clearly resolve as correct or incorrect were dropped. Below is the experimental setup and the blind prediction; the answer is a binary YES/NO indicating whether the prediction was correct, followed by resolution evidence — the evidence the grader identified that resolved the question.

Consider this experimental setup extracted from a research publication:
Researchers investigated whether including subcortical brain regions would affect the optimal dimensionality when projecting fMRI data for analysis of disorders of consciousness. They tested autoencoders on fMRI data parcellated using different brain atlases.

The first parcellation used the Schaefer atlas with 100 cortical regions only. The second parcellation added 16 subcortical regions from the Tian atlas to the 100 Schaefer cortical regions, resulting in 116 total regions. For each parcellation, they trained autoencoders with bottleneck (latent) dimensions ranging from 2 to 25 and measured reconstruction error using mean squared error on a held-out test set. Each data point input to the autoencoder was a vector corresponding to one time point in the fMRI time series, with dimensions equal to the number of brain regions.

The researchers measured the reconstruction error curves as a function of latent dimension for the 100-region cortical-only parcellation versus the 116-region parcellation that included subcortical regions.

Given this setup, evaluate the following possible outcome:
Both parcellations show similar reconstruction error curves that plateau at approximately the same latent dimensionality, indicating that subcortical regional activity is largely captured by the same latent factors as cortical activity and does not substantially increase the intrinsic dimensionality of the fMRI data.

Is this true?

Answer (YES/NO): YES